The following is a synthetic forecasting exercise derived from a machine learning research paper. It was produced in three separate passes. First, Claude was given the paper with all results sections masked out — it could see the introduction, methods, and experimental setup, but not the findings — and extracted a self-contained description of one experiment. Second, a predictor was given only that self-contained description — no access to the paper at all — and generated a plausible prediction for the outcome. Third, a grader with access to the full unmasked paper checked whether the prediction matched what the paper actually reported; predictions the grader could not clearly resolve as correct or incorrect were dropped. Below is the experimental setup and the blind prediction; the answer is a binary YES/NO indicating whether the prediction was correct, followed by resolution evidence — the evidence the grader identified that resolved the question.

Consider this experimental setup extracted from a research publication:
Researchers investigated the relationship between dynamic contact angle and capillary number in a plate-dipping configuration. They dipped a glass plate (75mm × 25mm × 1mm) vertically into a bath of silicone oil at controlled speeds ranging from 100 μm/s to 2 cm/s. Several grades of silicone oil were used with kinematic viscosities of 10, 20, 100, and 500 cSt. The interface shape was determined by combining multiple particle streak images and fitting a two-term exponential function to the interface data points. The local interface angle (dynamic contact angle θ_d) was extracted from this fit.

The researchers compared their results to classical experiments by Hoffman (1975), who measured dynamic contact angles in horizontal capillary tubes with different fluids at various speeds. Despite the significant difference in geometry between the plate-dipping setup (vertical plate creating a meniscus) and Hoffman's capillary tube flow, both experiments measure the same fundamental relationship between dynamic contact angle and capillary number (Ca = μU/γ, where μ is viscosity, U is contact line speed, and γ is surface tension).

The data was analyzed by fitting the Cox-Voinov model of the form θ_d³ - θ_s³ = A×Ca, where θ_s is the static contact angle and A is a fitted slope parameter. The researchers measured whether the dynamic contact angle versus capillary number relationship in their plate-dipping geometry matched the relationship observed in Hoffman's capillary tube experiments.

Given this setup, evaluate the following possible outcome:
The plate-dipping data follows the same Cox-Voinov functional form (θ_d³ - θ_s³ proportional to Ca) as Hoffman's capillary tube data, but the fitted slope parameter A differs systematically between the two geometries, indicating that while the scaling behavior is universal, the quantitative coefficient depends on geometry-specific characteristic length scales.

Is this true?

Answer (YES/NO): NO